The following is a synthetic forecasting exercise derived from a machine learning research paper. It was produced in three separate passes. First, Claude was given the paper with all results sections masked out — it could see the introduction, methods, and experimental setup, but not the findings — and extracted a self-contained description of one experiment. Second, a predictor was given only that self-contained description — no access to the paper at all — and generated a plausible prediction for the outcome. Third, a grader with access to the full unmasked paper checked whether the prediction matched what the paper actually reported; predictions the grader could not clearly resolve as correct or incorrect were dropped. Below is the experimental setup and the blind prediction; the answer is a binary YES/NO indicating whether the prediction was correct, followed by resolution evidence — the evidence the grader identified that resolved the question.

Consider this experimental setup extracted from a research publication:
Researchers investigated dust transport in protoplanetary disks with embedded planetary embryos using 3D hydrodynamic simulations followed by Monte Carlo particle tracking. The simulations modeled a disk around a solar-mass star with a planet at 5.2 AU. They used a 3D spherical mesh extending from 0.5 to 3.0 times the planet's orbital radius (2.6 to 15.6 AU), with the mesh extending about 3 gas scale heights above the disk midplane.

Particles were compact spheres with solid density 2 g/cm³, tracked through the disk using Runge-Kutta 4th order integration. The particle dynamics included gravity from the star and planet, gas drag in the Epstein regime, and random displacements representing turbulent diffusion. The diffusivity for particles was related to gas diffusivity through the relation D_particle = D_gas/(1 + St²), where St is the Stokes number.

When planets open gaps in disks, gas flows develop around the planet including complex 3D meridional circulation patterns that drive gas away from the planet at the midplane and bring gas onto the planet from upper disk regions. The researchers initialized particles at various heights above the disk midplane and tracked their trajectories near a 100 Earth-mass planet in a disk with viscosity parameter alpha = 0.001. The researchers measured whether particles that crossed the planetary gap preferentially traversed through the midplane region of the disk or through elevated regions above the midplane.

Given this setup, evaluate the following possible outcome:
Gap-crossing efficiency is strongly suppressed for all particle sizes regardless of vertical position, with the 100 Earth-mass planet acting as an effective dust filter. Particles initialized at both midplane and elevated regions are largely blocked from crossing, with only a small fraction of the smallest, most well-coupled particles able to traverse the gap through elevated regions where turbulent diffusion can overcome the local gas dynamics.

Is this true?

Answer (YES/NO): NO